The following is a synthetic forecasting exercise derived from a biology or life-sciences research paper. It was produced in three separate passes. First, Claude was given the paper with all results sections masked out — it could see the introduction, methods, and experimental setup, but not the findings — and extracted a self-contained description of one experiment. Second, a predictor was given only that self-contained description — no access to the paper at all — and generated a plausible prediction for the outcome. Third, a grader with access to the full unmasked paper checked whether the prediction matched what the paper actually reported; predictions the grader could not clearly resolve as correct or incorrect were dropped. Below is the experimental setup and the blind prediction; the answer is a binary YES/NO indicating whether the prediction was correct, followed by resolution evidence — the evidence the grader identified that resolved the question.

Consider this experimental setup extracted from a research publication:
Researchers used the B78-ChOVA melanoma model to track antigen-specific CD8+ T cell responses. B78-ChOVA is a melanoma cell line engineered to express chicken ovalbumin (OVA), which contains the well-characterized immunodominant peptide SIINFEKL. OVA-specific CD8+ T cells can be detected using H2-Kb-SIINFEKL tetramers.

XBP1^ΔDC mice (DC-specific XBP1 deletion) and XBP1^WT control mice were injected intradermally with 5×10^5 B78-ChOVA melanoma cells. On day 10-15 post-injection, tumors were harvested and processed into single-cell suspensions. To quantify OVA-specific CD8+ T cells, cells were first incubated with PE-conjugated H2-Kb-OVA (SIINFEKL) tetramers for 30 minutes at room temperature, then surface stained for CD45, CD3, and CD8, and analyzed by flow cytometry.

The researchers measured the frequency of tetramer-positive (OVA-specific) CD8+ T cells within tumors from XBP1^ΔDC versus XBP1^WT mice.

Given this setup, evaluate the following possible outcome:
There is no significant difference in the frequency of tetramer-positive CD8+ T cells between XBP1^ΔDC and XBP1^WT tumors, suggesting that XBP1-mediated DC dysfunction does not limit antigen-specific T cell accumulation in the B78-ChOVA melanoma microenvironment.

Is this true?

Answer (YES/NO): YES